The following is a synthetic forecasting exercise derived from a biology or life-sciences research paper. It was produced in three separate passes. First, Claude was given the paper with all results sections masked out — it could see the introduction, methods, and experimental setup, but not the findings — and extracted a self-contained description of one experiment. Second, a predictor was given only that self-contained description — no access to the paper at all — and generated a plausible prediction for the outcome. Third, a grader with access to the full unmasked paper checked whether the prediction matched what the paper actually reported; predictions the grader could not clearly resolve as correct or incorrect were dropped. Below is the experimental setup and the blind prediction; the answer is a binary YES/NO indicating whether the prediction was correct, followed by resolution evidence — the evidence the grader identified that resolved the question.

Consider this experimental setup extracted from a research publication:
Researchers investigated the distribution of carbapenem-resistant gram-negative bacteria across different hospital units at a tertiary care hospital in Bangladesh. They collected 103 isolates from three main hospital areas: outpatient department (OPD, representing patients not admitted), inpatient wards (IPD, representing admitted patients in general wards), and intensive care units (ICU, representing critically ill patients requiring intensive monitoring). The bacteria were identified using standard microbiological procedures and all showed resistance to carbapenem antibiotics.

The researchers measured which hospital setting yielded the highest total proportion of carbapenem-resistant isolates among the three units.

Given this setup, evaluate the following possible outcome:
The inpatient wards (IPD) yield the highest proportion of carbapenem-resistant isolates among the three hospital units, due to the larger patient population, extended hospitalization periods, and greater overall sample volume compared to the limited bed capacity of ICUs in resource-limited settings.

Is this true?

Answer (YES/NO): NO